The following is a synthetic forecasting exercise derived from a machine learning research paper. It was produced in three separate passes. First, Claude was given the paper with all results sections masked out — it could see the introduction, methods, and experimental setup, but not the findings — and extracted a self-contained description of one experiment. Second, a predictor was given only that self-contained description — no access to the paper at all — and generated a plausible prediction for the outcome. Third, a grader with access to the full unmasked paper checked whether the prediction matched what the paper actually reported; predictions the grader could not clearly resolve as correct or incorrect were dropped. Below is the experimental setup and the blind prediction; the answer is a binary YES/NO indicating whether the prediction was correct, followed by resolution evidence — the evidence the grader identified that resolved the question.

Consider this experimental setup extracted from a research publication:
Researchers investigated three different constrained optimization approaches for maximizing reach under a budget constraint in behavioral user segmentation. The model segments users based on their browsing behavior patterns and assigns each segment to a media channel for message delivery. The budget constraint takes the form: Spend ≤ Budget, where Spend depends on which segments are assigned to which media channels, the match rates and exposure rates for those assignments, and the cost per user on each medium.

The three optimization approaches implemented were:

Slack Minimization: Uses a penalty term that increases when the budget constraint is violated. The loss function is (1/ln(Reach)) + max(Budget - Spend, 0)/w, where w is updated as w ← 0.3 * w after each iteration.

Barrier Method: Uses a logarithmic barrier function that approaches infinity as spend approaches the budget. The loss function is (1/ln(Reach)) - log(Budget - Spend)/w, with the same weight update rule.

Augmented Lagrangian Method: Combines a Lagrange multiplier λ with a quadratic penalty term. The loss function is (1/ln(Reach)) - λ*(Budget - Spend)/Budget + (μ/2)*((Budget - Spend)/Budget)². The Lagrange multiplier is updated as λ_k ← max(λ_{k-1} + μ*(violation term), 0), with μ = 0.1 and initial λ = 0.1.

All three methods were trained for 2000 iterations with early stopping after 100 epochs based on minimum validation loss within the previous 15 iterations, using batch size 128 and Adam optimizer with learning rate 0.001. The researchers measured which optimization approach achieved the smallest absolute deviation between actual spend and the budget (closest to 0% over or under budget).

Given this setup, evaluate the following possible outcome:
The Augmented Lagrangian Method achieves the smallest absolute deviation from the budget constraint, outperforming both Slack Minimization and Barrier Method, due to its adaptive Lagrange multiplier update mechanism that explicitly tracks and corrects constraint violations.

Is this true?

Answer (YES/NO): NO